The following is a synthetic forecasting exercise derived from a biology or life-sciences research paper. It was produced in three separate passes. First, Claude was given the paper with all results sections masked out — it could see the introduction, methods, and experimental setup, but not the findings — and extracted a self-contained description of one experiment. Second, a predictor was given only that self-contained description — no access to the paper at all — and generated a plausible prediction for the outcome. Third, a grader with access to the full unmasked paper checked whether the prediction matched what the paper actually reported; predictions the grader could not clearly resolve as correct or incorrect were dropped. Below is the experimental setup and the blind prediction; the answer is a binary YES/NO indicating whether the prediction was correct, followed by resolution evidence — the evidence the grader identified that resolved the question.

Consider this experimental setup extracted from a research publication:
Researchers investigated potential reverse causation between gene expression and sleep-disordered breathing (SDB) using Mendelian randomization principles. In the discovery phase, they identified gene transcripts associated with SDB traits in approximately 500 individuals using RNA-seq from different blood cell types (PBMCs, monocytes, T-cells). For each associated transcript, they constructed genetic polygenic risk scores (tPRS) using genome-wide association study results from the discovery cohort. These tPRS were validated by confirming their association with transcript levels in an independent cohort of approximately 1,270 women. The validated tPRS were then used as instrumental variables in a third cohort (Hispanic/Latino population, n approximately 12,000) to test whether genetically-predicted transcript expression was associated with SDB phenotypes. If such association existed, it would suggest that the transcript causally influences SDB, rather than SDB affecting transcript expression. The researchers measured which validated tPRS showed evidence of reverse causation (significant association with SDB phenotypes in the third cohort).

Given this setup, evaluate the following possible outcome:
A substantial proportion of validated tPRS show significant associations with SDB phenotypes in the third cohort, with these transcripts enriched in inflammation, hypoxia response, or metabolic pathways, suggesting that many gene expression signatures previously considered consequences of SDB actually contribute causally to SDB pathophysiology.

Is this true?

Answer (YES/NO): NO